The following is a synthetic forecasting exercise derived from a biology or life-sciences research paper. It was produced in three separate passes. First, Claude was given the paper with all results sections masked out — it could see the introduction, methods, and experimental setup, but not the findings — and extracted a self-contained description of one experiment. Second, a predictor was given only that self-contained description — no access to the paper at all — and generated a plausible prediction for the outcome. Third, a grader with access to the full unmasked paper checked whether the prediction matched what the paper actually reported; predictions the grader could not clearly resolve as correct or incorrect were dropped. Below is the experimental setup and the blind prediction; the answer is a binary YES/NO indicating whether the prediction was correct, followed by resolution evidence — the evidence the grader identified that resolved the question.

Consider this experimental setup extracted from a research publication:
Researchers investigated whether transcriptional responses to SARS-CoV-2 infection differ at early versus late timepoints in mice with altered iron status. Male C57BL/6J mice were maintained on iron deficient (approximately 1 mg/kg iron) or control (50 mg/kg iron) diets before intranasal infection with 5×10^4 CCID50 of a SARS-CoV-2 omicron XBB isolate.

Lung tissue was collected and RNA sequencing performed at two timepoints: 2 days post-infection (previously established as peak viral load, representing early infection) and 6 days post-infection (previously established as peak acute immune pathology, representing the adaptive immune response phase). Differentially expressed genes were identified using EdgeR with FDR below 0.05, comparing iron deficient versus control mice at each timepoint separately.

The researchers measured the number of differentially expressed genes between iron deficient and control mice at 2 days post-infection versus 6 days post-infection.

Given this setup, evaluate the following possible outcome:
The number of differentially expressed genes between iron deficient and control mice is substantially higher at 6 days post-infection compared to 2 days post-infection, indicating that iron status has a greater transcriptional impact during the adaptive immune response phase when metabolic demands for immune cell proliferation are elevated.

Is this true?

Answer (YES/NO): YES